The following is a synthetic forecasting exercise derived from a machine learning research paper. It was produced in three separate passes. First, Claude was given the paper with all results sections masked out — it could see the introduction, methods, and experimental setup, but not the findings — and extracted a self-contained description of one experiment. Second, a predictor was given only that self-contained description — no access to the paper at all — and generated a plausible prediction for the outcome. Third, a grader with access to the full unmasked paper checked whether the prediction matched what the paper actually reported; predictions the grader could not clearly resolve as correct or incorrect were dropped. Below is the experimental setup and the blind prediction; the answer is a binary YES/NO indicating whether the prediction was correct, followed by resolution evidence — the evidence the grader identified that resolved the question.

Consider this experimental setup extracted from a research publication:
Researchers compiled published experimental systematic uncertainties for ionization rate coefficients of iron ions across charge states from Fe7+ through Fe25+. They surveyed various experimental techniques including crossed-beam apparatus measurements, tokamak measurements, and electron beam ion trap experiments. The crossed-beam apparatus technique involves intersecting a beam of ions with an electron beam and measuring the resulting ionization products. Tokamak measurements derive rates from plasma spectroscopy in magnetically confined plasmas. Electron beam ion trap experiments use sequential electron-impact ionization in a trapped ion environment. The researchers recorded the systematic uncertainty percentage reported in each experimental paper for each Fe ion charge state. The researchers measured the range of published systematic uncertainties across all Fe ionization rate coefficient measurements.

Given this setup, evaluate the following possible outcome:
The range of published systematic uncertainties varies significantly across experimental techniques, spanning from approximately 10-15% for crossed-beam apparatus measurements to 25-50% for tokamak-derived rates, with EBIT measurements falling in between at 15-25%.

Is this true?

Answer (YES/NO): NO